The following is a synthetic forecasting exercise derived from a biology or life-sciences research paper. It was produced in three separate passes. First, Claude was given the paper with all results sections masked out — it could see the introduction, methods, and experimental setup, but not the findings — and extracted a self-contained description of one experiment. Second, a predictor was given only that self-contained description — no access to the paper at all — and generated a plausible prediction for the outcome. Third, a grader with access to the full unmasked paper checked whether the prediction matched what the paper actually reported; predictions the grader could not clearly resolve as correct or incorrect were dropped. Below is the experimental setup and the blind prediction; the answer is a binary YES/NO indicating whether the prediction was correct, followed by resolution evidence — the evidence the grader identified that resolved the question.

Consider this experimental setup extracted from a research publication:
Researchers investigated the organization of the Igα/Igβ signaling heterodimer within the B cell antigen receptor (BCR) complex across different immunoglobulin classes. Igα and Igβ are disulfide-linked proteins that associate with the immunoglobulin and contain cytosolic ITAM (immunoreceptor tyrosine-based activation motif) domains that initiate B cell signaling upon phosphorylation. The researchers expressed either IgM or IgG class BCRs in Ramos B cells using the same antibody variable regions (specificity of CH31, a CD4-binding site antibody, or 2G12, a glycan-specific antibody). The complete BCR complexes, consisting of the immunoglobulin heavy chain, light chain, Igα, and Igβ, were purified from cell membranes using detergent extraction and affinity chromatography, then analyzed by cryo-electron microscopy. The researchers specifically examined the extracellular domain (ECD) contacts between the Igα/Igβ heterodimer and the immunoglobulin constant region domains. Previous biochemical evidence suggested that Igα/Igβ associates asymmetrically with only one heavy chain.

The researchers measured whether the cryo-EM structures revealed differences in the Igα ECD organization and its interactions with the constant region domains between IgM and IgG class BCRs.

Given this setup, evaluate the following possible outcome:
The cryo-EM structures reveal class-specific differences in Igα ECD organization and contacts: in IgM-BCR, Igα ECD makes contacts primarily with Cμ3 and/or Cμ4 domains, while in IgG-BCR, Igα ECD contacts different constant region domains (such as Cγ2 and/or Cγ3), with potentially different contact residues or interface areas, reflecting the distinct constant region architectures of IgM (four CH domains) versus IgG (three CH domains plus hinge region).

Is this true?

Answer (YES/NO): NO